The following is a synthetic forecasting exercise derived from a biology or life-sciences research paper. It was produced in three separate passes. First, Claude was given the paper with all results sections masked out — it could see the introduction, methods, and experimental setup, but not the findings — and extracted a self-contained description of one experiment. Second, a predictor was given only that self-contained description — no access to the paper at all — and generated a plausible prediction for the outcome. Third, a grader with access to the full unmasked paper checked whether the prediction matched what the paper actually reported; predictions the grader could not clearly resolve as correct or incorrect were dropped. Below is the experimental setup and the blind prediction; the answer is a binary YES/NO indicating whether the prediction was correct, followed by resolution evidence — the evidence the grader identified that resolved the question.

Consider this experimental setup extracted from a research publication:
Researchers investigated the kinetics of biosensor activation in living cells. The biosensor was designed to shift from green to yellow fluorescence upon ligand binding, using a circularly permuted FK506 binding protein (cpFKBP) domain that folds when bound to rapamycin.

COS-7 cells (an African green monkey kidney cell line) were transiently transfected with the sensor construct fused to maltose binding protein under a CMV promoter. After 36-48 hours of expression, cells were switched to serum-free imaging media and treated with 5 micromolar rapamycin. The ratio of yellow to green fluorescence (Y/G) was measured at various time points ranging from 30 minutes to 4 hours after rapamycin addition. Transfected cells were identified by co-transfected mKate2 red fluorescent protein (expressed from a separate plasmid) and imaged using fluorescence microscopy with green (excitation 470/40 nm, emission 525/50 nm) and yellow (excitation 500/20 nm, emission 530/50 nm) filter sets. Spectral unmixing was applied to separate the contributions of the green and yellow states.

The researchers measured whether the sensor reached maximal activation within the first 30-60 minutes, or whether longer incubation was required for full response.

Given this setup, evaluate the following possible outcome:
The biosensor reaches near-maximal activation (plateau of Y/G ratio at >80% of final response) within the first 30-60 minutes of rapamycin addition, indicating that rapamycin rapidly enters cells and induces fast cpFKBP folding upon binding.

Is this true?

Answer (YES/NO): NO